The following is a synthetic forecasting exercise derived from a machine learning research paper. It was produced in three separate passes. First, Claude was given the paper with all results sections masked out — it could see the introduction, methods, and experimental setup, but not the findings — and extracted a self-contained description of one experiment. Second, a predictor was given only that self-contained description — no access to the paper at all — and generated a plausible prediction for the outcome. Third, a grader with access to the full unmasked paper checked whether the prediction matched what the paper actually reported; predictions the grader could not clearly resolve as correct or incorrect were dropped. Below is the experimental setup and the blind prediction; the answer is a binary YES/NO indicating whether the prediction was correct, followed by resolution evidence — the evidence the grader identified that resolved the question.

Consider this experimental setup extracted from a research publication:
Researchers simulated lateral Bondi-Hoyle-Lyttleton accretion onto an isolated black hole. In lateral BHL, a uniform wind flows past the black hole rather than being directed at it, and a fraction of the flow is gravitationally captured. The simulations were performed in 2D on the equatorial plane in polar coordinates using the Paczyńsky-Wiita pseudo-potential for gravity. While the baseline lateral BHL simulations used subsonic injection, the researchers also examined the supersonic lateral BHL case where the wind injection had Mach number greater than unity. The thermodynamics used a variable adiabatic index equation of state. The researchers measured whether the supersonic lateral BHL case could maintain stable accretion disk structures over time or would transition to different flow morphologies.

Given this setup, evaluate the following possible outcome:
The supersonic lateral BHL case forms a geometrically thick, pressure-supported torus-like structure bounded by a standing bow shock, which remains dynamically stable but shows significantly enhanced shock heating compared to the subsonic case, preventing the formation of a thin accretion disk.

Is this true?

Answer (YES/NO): NO